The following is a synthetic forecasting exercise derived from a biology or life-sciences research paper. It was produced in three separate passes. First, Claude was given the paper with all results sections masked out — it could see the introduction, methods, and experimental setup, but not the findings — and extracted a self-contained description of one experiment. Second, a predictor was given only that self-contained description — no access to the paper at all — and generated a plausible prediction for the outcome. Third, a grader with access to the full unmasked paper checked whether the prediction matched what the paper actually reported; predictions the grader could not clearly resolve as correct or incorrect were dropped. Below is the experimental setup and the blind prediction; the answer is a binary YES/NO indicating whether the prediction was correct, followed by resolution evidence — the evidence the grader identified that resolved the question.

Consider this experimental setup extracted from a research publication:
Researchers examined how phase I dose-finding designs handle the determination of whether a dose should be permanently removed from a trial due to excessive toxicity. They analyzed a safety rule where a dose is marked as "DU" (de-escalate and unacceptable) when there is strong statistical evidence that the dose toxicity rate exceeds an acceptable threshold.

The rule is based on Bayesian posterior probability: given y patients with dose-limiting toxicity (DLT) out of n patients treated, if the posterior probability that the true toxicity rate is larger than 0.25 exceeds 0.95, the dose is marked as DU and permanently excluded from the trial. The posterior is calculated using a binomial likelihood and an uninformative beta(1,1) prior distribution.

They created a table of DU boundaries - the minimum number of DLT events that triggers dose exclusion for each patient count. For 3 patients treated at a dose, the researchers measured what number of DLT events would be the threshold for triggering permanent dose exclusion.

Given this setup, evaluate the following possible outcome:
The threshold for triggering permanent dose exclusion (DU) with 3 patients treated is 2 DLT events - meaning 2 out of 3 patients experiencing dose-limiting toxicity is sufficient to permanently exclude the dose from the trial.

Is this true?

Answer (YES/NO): NO